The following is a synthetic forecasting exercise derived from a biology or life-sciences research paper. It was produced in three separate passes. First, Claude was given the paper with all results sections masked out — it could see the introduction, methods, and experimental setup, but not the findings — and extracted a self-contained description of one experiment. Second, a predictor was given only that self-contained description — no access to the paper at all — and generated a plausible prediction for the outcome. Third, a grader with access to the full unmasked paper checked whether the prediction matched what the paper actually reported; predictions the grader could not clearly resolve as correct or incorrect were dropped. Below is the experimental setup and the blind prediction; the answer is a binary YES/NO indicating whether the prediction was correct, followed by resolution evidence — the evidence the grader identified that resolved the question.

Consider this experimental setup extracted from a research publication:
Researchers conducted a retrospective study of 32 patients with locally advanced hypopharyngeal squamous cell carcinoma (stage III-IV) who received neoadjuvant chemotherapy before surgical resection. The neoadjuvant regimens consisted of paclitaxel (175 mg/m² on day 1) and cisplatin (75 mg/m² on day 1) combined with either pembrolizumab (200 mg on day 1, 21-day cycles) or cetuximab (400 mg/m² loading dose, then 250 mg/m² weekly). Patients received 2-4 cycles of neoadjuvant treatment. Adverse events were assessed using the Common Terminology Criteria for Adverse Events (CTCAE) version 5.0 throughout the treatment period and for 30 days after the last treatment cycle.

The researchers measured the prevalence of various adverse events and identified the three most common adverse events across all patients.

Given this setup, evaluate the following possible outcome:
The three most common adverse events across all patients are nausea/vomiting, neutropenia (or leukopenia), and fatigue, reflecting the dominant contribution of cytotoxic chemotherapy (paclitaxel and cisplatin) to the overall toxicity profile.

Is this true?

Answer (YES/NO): NO